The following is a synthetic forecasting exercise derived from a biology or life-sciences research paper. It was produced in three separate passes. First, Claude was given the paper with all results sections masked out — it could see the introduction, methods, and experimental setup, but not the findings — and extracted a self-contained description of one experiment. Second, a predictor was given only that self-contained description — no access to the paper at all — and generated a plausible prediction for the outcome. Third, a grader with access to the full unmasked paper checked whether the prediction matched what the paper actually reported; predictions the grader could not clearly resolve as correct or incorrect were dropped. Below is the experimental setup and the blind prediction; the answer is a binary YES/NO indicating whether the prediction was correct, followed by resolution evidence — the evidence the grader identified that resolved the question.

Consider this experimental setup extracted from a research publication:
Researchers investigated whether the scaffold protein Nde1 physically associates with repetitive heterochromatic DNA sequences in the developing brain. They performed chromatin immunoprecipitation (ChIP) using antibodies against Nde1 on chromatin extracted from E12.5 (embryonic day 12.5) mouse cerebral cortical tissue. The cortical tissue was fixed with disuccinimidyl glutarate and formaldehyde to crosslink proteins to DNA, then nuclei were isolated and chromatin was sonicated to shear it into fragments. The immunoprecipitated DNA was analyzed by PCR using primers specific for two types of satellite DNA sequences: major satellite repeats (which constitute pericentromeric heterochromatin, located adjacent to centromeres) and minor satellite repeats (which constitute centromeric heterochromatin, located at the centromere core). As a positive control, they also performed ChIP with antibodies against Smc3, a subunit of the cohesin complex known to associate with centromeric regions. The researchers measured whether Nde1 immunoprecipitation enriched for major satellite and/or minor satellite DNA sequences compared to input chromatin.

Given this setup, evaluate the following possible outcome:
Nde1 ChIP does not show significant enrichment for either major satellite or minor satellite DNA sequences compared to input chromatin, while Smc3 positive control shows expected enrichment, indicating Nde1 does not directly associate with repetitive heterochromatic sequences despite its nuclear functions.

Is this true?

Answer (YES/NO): NO